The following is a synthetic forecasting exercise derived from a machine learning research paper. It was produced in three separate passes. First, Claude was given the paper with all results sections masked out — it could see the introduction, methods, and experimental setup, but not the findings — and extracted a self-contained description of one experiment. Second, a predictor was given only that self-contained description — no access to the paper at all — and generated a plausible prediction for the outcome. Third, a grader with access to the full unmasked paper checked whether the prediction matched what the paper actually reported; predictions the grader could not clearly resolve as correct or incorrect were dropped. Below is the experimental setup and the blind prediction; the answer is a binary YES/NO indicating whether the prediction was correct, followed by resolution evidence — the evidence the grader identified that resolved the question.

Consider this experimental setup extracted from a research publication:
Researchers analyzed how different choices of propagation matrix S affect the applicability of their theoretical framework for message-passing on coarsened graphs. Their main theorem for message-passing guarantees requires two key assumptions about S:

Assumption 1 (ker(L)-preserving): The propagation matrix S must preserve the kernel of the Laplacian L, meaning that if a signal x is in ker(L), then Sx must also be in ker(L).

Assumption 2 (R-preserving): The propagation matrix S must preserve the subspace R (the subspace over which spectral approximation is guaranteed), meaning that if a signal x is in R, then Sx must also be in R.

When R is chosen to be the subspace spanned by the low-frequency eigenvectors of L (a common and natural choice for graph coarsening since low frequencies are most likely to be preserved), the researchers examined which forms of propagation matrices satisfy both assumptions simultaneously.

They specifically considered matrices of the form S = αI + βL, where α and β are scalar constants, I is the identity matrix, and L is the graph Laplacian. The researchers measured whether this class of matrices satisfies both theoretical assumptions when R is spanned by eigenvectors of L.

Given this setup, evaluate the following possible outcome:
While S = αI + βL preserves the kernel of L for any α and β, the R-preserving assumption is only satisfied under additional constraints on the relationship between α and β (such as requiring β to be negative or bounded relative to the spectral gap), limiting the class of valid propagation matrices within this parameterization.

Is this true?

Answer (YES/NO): NO